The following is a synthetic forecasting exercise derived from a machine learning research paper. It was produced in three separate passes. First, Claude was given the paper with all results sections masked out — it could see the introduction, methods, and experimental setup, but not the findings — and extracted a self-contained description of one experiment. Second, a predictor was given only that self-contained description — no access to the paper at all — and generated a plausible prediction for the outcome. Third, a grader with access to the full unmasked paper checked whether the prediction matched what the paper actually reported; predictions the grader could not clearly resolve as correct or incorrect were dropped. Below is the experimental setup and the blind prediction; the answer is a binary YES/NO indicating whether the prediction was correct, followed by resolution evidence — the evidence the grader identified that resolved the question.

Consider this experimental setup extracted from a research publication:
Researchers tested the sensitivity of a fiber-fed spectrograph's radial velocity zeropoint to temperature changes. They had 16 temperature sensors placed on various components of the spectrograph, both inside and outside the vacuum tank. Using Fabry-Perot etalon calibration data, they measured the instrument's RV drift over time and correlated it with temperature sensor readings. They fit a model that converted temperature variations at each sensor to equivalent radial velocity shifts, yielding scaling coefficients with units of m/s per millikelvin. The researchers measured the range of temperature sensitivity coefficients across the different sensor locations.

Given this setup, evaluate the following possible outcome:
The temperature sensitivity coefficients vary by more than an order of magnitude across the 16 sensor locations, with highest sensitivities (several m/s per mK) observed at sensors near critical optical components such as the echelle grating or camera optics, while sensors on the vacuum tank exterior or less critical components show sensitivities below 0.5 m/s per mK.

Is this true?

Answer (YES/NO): NO